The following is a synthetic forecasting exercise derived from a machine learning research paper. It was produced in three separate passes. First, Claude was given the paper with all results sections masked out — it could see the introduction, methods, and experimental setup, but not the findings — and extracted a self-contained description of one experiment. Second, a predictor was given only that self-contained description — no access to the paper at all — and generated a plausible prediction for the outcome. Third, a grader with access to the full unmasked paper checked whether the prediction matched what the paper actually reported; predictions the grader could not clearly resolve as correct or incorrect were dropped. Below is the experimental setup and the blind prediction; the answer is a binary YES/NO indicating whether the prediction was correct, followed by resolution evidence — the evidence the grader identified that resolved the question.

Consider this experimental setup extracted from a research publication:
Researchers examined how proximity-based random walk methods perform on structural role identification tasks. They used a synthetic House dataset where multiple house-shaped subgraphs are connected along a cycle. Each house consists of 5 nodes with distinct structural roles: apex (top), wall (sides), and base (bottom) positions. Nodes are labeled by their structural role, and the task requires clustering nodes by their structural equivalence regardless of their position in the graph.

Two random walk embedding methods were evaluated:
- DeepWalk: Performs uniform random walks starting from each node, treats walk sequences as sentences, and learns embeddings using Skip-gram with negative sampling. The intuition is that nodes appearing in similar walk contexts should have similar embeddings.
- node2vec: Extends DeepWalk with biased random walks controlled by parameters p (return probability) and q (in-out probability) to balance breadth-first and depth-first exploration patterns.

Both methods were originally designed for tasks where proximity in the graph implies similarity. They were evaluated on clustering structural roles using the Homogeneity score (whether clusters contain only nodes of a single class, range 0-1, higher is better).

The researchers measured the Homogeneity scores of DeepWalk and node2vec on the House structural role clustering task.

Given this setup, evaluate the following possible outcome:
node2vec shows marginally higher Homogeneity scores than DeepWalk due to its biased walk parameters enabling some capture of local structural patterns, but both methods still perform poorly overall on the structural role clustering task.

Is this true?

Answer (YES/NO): NO